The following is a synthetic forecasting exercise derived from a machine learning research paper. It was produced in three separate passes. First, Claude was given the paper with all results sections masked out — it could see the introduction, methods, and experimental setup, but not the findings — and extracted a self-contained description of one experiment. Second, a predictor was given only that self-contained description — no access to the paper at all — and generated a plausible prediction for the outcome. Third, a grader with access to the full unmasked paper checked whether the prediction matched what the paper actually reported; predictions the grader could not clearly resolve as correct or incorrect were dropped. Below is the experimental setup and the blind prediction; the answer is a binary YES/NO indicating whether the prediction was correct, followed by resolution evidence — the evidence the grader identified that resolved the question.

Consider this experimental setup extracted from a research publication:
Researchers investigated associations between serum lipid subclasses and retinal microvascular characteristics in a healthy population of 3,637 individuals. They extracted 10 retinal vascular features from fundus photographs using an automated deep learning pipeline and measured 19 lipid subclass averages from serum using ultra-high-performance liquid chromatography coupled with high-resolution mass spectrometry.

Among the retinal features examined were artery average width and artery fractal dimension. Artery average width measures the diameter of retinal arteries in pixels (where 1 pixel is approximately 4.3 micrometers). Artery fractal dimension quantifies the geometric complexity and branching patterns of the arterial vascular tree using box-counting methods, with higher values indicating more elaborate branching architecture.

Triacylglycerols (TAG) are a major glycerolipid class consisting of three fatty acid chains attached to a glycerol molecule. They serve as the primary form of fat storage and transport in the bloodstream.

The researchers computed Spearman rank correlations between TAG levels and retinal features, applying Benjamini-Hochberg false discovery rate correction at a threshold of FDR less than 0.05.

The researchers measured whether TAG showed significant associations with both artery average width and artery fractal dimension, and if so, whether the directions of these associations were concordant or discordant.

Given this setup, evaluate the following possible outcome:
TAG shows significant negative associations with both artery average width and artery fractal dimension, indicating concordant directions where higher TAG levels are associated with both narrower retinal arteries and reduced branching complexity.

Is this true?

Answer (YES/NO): YES